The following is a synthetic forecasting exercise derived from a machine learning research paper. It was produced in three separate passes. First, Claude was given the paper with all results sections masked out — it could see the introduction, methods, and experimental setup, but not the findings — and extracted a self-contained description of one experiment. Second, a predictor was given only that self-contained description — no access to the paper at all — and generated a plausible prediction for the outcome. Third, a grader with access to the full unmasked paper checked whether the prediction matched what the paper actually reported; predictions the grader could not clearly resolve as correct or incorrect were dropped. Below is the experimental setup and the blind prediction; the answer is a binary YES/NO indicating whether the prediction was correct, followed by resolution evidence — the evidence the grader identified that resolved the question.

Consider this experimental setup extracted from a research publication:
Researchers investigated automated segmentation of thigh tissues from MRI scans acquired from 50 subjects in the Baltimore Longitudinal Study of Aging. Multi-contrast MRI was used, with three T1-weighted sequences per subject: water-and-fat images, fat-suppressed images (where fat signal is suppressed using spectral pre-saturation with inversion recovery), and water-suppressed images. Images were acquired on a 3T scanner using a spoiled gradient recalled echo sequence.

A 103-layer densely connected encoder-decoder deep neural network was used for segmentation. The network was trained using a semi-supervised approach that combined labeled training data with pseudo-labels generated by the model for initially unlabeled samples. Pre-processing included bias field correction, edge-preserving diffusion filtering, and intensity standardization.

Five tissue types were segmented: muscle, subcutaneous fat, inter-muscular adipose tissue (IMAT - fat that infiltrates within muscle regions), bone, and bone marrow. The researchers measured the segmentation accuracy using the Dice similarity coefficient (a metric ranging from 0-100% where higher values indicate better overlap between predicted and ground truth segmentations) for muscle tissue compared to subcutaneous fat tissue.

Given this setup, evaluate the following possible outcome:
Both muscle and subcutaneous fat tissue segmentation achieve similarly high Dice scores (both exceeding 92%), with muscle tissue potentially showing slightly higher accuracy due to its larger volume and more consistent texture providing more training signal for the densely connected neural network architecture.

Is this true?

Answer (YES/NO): YES